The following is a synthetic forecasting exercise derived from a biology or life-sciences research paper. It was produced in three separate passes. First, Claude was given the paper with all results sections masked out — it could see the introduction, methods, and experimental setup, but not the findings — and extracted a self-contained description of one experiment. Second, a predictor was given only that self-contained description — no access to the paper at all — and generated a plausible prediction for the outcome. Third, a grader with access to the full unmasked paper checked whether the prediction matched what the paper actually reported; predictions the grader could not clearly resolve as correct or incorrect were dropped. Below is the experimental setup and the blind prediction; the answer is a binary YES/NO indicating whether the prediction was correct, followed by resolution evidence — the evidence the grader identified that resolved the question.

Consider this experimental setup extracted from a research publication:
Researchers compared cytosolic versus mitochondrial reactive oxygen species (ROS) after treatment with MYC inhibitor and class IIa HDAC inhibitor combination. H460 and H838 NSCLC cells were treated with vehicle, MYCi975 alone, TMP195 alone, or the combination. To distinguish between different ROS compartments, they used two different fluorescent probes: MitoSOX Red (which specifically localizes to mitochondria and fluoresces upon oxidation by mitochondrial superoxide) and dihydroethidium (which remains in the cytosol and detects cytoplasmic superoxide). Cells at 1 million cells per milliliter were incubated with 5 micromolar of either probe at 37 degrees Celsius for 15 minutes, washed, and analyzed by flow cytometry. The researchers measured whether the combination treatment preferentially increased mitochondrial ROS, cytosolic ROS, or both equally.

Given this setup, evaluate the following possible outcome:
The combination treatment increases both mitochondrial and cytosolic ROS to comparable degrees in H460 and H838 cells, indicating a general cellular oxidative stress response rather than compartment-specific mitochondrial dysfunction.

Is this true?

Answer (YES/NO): NO